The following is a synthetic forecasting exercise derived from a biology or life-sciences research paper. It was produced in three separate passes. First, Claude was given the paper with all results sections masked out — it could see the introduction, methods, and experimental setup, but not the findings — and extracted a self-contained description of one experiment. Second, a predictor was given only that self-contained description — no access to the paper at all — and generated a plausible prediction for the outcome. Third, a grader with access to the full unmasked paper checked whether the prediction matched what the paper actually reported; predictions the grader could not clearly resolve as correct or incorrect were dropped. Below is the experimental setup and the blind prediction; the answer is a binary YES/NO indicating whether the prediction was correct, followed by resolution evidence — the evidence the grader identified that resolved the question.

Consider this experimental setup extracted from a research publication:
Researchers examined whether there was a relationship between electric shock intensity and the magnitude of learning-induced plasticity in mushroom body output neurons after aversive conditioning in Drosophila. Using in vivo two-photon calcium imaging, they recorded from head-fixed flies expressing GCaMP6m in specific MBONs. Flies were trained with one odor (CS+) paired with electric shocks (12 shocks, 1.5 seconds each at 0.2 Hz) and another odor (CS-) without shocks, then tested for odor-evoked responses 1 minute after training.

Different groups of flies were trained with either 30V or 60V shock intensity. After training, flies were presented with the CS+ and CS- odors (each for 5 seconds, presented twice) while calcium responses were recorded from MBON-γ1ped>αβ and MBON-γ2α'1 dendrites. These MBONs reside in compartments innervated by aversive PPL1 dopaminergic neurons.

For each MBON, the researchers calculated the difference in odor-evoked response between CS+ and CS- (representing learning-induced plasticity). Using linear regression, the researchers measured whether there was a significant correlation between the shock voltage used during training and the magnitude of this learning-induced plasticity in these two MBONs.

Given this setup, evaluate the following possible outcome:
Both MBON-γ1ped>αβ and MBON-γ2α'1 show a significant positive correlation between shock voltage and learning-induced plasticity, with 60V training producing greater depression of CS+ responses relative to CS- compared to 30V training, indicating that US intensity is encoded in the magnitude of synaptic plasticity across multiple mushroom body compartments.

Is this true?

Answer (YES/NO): YES